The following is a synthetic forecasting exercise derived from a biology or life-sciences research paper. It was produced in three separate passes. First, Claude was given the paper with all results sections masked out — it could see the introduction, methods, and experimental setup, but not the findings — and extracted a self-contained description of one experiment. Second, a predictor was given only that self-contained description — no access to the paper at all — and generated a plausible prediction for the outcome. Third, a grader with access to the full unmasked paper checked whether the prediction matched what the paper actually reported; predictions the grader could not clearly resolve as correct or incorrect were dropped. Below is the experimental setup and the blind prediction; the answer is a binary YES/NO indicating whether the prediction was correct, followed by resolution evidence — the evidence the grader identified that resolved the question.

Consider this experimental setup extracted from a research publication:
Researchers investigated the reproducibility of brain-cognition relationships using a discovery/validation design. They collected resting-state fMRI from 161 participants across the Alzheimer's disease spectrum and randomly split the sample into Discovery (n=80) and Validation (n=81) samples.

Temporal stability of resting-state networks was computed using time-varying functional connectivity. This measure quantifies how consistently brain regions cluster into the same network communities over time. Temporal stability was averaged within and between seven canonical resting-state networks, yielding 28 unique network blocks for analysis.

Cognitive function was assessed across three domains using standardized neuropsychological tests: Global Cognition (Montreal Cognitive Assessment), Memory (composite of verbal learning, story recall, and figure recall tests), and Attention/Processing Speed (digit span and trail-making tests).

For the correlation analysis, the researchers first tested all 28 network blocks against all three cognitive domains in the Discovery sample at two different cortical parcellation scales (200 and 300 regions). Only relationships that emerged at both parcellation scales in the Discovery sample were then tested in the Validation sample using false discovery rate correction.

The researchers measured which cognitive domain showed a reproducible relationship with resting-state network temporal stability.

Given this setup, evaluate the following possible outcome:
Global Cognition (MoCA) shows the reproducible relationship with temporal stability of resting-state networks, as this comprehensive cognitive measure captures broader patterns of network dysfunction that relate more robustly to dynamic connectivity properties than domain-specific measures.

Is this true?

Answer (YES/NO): YES